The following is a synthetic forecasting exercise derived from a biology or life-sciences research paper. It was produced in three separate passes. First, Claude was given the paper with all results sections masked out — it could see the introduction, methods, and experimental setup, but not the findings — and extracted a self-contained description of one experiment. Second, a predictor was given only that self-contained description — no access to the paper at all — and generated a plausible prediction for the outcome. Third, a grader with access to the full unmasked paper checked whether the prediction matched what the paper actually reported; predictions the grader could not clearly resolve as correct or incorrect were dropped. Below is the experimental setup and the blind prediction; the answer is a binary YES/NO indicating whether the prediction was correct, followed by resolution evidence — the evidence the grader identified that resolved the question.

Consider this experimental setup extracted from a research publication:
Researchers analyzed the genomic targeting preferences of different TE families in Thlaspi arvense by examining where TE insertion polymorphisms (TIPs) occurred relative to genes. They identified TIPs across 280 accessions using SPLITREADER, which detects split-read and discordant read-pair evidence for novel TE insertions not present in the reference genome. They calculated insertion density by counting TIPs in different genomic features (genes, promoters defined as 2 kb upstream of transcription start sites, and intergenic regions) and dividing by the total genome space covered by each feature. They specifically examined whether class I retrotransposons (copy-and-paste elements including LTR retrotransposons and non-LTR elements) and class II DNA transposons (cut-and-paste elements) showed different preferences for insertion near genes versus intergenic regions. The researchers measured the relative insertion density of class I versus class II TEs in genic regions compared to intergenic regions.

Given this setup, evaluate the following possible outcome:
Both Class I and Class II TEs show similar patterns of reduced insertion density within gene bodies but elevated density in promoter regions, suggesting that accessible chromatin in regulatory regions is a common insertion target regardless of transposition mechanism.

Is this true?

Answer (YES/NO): NO